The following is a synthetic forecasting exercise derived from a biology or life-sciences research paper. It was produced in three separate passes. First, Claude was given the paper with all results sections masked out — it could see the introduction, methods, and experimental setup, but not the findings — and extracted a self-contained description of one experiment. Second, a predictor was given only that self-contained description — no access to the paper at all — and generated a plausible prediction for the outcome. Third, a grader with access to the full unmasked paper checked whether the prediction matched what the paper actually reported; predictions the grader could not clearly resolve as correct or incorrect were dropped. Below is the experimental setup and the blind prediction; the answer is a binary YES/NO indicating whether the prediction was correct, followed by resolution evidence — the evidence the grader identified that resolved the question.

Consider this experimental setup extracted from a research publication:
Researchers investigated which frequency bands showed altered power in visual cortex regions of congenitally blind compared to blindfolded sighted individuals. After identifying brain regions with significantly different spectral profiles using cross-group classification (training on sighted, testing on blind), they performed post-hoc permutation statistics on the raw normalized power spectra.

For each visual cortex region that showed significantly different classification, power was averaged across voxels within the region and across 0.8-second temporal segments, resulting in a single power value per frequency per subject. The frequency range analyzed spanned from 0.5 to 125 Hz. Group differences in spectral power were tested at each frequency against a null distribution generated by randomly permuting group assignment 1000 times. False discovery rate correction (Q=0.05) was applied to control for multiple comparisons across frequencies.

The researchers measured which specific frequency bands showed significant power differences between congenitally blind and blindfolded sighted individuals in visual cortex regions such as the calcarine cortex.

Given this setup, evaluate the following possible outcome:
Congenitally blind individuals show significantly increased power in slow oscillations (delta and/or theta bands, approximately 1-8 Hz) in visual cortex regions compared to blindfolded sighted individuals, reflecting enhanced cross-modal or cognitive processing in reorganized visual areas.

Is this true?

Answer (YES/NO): NO